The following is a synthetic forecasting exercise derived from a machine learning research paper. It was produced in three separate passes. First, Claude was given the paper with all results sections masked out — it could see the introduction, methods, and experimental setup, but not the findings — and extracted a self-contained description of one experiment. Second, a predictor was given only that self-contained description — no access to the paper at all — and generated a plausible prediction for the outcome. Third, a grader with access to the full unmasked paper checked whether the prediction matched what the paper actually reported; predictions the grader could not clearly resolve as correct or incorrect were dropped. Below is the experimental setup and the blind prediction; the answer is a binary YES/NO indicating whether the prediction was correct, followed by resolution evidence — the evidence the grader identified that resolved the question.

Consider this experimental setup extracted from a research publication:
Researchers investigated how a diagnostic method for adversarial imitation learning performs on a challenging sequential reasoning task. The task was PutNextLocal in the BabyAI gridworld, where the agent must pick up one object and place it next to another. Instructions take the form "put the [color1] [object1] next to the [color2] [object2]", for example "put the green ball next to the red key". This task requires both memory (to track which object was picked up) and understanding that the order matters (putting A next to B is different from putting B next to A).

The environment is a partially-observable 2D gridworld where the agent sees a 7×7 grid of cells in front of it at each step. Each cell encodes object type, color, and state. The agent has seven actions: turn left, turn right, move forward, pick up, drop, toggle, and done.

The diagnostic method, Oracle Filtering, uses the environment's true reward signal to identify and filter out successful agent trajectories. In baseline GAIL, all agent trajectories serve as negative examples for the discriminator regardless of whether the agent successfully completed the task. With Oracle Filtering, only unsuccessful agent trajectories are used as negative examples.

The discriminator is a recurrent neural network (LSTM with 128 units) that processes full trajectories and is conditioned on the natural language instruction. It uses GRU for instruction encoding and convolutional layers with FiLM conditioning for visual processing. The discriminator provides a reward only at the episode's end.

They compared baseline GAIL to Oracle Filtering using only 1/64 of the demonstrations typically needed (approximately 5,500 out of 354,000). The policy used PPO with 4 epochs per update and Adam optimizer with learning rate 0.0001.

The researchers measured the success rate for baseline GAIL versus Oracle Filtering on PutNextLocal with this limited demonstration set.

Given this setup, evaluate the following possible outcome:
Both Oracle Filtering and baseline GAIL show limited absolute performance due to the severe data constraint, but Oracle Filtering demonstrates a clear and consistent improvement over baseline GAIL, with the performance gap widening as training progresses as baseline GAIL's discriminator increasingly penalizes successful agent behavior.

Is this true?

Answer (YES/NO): NO